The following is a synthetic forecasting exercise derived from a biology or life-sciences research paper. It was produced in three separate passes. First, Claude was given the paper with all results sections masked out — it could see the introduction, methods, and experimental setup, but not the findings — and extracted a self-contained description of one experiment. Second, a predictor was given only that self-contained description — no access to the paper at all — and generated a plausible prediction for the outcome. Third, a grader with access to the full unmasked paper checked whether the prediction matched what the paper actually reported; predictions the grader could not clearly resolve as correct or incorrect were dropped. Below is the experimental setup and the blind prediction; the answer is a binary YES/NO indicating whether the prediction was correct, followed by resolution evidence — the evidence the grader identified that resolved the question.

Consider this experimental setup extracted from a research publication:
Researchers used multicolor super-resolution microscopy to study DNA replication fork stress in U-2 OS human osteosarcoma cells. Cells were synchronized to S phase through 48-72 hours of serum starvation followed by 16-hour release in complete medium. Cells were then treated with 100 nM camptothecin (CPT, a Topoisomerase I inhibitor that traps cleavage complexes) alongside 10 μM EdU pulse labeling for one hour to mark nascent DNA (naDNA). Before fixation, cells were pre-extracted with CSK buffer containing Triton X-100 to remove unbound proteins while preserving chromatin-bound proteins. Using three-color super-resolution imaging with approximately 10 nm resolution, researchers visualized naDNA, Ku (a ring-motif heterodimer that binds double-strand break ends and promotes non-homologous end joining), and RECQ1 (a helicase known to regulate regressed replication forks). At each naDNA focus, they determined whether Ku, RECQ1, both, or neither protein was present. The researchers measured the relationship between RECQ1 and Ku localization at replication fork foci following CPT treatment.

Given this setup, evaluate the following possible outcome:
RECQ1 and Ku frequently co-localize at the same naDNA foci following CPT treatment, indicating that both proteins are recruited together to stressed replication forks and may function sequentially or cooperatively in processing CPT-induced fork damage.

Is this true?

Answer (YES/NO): NO